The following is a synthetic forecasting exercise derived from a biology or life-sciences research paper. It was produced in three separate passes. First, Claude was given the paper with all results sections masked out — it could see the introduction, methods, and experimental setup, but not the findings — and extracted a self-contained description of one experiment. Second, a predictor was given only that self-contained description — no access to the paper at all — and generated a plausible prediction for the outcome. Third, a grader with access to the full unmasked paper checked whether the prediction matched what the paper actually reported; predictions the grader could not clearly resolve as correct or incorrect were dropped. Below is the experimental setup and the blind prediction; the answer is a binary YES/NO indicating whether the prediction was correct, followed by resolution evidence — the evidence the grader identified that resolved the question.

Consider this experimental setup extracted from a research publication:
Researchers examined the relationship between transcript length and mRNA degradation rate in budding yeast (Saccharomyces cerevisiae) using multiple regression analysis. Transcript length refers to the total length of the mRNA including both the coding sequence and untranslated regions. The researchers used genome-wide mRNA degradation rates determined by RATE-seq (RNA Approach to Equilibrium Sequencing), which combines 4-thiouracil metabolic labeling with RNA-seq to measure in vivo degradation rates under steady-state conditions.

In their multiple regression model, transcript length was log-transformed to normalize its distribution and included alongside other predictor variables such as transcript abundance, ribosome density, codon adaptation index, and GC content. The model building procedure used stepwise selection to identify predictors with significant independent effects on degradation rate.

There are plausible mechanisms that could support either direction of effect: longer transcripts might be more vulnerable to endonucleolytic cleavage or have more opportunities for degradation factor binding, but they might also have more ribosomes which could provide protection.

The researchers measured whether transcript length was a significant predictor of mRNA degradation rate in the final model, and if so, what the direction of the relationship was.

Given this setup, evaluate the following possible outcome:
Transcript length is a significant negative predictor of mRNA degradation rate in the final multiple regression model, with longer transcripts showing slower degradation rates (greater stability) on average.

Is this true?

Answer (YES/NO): NO